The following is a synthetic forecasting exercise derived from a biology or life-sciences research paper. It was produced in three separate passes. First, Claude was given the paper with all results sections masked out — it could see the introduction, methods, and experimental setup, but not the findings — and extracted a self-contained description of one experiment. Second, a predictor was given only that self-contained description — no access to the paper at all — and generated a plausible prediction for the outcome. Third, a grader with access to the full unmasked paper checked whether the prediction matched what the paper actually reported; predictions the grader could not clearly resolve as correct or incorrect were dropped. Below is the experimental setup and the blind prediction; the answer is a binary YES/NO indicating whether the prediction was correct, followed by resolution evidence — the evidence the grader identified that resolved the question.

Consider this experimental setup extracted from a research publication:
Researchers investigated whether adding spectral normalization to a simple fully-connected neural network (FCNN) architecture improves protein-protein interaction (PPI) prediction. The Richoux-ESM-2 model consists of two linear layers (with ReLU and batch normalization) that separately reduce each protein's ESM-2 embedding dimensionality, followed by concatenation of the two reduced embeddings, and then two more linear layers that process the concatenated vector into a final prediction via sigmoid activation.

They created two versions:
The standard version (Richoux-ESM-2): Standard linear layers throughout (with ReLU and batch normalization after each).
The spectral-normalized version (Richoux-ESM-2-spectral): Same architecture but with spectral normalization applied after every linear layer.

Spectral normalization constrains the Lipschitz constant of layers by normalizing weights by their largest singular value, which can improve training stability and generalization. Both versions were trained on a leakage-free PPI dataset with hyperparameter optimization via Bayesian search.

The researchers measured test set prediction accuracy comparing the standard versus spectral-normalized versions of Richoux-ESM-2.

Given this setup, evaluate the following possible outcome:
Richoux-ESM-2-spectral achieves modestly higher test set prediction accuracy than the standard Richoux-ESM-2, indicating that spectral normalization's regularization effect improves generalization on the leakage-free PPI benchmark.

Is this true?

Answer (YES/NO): NO